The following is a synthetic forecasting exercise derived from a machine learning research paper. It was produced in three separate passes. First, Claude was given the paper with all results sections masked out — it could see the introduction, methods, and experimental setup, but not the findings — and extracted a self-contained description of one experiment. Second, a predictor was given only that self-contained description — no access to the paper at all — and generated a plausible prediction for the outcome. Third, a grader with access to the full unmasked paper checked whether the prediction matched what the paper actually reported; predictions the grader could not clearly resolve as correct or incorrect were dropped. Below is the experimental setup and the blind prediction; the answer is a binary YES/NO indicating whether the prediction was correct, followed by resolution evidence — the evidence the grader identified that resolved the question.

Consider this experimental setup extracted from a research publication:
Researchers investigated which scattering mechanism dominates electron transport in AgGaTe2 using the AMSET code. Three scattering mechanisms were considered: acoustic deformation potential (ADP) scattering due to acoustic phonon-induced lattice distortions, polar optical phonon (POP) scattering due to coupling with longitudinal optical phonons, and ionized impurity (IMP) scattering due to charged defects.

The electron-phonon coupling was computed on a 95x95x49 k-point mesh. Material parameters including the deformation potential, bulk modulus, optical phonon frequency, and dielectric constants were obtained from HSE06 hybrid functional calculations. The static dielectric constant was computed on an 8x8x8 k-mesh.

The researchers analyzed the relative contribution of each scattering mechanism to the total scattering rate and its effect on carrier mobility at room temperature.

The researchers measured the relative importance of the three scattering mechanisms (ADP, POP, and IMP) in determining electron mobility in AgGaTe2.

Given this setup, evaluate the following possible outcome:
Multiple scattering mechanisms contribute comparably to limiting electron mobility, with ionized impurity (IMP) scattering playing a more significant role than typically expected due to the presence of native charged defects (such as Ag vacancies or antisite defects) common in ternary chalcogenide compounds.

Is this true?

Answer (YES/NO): NO